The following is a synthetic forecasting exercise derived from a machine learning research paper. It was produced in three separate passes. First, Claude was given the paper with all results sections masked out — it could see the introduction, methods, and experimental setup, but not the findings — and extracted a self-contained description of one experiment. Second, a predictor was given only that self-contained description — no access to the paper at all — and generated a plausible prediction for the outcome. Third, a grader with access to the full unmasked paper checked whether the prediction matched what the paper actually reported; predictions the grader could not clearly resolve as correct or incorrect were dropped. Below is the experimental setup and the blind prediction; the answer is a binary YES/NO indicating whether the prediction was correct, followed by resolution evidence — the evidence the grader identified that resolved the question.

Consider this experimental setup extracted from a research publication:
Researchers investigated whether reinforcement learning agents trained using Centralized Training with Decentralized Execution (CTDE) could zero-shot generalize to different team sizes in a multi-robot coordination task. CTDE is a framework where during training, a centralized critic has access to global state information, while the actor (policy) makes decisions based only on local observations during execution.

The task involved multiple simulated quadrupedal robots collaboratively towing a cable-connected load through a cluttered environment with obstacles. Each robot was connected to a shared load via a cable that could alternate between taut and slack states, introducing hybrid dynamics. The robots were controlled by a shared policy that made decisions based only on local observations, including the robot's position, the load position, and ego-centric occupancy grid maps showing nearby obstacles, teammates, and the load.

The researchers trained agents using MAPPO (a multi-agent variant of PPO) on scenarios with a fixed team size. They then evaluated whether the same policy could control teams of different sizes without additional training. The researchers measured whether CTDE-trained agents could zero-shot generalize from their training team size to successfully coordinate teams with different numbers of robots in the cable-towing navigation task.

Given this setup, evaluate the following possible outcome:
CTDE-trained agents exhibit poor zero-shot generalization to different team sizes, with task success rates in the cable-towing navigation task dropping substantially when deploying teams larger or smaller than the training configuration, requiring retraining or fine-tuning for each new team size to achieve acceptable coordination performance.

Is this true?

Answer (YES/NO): YES